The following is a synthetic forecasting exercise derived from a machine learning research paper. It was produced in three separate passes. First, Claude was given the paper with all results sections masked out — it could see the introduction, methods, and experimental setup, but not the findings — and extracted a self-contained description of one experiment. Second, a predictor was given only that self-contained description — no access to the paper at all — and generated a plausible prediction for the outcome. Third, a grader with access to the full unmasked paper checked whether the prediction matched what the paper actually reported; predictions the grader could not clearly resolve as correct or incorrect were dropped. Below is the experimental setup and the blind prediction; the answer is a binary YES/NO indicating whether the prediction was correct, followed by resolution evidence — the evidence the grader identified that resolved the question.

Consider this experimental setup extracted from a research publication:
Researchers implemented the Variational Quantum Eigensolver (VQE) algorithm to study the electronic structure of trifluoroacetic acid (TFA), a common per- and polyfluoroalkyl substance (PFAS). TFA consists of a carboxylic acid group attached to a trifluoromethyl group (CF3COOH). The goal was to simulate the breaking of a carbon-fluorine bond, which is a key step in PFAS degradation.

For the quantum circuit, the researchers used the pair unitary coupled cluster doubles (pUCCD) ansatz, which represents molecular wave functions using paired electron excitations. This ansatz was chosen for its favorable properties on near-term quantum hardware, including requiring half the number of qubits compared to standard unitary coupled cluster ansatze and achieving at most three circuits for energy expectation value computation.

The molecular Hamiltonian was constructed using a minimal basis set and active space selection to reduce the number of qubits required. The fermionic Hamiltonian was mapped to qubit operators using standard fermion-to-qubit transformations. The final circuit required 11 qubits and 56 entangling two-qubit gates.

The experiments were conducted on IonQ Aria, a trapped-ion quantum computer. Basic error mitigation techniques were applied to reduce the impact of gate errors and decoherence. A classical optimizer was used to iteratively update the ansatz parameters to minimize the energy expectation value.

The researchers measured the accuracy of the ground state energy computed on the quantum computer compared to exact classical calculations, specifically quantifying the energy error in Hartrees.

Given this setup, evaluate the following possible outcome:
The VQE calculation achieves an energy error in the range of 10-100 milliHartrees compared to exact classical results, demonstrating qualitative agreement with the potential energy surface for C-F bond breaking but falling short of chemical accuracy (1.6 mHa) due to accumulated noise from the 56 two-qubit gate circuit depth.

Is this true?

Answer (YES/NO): NO